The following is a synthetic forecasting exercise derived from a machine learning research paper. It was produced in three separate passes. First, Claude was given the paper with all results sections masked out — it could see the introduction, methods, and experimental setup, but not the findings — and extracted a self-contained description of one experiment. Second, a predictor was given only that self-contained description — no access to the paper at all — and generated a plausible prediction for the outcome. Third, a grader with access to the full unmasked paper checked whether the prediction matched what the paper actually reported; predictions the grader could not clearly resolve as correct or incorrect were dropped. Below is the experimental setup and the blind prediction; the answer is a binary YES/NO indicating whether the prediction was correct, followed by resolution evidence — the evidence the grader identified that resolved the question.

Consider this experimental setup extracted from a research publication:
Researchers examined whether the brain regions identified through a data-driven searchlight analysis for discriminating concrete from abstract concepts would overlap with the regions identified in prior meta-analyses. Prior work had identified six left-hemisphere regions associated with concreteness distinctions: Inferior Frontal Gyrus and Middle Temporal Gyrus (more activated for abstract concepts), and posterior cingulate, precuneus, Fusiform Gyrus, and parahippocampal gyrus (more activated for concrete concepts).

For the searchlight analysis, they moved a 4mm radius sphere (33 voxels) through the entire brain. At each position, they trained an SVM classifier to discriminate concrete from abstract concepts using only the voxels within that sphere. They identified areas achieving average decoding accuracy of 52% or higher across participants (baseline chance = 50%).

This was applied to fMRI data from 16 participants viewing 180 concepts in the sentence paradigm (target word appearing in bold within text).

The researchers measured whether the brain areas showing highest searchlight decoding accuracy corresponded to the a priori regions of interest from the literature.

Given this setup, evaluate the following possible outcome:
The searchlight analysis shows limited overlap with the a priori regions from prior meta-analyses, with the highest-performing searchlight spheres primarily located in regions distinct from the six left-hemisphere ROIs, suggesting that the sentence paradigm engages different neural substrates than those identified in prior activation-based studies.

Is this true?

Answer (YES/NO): NO